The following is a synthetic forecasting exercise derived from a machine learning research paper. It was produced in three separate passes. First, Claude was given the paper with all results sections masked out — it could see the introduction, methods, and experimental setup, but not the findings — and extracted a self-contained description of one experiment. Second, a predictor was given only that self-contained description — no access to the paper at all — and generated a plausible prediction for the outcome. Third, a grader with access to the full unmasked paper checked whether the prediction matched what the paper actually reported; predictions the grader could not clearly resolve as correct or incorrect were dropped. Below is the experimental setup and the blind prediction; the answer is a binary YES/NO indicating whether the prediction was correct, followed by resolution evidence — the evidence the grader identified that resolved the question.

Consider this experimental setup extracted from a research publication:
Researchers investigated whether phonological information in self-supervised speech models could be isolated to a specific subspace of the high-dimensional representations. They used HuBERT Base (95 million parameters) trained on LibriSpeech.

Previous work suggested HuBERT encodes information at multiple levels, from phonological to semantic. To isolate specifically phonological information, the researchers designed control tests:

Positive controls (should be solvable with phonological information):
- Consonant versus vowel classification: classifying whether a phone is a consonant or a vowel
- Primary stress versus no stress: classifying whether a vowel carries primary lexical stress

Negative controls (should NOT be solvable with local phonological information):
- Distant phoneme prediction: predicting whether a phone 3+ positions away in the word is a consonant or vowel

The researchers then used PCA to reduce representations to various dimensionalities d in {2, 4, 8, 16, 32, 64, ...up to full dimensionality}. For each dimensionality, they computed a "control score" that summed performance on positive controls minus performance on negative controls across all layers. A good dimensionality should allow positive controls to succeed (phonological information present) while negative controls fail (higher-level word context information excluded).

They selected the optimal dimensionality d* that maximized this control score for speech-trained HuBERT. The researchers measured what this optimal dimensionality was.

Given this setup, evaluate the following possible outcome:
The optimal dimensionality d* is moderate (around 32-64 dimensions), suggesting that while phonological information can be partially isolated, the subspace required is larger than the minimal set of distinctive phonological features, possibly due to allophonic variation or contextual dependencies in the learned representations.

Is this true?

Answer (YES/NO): NO